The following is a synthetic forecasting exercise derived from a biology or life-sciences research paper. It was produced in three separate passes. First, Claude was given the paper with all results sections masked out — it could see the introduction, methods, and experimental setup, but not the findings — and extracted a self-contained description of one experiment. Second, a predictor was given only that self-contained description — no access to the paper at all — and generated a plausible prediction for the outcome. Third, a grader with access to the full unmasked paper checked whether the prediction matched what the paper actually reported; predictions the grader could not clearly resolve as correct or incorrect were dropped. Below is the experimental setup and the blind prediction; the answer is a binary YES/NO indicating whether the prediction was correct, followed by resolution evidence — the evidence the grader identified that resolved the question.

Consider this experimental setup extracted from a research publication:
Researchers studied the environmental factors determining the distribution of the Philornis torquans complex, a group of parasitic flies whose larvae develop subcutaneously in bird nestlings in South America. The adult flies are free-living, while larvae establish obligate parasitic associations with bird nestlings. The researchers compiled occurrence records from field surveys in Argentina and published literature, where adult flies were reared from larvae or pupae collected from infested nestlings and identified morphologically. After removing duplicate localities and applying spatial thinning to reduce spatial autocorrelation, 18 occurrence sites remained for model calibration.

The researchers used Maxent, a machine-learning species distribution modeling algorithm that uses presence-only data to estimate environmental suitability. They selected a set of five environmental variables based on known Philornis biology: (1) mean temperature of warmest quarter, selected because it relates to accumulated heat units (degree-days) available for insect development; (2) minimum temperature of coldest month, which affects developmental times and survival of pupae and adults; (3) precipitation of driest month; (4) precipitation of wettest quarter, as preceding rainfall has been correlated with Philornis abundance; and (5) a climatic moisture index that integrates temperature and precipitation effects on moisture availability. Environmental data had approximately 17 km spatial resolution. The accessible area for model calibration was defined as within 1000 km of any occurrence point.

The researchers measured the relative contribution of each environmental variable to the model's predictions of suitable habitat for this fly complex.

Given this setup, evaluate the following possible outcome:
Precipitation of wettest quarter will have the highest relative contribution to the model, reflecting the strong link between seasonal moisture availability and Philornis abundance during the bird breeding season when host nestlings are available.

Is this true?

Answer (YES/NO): NO